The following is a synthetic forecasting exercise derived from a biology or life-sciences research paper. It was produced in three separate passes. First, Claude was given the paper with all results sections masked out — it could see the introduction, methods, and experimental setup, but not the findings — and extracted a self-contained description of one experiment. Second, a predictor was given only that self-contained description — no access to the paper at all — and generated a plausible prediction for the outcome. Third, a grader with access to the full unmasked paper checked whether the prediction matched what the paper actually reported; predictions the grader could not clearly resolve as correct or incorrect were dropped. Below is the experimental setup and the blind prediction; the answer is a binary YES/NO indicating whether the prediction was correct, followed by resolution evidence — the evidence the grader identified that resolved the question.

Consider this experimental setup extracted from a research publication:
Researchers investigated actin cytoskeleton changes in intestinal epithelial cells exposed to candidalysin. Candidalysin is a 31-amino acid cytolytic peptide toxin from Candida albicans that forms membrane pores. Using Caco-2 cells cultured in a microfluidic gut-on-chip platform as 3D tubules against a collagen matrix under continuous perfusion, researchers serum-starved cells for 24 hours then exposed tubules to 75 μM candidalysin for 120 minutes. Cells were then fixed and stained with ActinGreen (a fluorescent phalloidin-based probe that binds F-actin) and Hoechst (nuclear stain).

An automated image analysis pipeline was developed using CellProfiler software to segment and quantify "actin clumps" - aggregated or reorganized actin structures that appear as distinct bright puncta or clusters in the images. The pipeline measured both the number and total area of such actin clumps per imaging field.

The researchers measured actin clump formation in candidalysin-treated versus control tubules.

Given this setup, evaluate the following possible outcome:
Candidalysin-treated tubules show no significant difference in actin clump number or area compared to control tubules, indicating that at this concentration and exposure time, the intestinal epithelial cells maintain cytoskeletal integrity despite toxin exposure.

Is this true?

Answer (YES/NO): NO